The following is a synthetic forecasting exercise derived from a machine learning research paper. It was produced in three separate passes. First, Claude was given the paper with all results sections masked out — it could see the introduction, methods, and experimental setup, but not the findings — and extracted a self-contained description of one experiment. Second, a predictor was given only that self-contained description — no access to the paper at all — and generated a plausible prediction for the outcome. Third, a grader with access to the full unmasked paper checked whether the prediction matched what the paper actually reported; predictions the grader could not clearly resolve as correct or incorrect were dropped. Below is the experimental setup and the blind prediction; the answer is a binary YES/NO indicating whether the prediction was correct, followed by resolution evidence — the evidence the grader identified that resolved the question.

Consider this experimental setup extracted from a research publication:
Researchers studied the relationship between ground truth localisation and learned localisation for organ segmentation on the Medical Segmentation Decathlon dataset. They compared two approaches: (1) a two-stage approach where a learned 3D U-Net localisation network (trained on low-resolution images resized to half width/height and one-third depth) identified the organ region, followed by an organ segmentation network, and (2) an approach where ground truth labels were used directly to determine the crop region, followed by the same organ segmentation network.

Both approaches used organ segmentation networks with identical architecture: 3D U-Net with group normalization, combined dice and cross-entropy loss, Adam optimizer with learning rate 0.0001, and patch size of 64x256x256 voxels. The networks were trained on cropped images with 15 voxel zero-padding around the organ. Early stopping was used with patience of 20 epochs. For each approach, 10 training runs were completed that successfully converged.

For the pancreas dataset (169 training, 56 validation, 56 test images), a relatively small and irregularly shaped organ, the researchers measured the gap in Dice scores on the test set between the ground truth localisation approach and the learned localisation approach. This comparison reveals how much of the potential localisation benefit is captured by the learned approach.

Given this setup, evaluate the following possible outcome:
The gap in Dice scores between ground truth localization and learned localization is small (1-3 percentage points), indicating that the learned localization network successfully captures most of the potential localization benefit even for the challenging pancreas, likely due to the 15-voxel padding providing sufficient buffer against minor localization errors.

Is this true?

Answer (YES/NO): NO